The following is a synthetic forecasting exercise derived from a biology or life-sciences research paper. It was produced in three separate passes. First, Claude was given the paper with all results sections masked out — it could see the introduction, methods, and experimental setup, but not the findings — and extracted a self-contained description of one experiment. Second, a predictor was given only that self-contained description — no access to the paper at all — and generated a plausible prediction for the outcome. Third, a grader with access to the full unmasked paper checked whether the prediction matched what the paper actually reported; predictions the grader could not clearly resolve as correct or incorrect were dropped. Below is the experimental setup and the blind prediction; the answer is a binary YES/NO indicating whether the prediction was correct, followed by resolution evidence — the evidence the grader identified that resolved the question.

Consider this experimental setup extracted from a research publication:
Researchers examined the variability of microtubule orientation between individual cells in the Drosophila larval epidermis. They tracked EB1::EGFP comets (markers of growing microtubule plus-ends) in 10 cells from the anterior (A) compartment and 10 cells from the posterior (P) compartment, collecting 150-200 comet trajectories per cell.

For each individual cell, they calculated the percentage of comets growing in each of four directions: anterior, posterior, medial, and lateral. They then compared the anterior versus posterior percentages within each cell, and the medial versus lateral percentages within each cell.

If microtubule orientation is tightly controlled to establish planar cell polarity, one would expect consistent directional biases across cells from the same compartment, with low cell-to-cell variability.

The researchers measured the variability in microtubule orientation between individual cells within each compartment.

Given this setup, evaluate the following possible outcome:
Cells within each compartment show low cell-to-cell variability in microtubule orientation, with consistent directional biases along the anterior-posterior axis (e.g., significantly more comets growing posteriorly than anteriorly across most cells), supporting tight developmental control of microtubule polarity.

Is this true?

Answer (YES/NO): NO